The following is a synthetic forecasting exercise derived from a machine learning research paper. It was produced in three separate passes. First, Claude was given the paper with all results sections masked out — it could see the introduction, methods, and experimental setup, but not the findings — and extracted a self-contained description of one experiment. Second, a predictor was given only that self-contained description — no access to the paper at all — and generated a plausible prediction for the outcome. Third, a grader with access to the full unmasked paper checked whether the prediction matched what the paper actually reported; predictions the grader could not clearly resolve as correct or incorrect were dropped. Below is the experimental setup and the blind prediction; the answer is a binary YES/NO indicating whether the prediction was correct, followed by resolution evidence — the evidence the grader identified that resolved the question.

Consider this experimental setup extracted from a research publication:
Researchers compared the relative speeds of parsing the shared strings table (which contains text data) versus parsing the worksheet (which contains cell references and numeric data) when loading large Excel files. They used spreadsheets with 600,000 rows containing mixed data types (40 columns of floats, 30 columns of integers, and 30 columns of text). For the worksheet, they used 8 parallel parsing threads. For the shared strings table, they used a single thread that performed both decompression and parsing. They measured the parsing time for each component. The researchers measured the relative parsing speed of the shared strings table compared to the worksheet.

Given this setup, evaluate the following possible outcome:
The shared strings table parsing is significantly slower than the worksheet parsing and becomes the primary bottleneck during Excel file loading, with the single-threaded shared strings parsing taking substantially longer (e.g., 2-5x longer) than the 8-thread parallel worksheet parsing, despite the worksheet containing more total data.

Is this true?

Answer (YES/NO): YES